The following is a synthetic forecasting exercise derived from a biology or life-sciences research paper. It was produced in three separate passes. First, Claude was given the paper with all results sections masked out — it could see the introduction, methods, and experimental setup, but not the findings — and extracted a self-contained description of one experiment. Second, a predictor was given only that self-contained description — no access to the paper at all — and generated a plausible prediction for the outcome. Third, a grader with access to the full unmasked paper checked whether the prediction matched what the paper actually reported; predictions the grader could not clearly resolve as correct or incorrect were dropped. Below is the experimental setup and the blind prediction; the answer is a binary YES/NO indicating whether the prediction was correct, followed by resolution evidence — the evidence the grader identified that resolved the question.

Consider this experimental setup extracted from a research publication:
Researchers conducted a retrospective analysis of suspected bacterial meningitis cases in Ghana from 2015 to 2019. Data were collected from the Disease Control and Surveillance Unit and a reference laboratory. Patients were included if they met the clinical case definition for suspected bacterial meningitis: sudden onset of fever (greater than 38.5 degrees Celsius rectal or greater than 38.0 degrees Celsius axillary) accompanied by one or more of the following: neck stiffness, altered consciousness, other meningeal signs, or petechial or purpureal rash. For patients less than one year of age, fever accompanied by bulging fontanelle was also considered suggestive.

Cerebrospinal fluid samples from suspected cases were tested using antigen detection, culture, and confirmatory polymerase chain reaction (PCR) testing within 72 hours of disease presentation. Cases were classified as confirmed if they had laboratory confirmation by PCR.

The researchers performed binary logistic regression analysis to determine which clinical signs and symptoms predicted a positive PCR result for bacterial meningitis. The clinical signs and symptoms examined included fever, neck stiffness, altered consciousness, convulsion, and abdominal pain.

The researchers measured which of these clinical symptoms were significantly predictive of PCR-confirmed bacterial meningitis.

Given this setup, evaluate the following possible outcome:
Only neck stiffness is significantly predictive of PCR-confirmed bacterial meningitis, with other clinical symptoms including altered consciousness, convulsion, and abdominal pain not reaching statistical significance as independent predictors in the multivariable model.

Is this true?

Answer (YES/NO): NO